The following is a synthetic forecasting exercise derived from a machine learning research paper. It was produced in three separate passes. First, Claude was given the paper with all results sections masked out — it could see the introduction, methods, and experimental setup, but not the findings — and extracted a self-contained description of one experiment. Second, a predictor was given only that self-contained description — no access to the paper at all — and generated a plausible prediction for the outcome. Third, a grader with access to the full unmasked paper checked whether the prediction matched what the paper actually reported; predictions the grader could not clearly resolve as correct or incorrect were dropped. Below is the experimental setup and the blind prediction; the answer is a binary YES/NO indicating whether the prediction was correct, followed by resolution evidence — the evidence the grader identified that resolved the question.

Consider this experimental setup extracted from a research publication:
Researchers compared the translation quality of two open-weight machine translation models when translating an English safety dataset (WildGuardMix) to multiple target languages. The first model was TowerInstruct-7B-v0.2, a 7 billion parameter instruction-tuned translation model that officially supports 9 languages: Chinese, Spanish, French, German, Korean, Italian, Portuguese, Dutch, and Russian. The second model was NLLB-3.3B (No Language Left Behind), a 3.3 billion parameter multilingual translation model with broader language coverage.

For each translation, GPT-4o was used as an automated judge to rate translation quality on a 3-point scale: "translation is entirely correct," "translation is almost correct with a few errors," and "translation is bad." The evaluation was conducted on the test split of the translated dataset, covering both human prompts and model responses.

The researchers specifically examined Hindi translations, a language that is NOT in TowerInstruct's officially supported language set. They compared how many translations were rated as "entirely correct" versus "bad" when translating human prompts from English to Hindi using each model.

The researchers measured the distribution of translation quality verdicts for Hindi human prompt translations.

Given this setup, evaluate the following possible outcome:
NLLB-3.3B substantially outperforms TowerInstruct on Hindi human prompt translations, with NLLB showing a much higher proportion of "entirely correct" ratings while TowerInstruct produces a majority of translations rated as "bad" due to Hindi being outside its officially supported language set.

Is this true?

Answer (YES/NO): YES